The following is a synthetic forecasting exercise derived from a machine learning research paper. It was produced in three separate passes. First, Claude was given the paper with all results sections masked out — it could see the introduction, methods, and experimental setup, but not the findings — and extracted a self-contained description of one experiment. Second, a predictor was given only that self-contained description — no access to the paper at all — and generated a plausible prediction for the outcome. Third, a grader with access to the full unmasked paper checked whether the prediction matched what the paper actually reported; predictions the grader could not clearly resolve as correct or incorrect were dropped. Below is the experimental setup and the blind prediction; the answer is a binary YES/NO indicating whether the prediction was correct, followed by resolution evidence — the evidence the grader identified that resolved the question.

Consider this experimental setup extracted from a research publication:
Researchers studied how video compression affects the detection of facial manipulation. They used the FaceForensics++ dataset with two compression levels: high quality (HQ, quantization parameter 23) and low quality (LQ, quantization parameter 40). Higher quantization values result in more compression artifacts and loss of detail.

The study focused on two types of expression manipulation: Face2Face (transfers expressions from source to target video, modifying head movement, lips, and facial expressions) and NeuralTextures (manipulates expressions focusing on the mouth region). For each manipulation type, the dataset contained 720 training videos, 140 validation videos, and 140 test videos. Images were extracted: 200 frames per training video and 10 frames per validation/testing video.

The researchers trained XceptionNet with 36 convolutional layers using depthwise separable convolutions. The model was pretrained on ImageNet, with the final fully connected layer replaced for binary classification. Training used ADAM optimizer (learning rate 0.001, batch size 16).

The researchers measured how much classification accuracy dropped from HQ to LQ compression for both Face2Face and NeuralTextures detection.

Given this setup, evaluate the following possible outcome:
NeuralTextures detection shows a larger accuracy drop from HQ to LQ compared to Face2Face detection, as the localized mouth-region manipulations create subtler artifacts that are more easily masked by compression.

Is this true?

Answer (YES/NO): YES